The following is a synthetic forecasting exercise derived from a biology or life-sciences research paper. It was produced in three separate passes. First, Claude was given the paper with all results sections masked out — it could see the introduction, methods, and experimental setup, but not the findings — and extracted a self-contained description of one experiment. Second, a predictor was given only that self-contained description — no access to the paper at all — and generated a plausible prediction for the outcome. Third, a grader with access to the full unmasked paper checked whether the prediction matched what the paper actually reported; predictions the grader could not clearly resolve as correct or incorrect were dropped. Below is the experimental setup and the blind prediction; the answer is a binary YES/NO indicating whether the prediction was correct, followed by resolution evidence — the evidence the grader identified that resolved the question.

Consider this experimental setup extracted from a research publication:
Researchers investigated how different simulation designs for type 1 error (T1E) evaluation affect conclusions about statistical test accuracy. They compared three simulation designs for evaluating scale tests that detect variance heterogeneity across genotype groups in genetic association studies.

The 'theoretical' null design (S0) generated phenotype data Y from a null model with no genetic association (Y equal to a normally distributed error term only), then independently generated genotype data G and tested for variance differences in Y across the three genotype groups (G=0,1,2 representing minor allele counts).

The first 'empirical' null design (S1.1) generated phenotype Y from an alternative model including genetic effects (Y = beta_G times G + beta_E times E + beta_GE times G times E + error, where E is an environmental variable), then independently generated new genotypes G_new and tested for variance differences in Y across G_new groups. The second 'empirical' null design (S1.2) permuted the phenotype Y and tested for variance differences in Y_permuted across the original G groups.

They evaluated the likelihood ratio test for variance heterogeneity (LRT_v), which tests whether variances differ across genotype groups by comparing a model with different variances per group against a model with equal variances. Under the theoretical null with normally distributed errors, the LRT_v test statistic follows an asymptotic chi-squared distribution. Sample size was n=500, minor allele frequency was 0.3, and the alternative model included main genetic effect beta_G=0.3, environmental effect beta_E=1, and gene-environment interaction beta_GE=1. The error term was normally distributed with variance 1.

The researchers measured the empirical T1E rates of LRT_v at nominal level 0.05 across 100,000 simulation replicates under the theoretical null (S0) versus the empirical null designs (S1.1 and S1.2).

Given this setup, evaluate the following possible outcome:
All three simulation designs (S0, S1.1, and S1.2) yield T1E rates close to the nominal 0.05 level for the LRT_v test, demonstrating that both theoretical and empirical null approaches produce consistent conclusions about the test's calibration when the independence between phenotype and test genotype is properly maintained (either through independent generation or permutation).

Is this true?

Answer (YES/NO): NO